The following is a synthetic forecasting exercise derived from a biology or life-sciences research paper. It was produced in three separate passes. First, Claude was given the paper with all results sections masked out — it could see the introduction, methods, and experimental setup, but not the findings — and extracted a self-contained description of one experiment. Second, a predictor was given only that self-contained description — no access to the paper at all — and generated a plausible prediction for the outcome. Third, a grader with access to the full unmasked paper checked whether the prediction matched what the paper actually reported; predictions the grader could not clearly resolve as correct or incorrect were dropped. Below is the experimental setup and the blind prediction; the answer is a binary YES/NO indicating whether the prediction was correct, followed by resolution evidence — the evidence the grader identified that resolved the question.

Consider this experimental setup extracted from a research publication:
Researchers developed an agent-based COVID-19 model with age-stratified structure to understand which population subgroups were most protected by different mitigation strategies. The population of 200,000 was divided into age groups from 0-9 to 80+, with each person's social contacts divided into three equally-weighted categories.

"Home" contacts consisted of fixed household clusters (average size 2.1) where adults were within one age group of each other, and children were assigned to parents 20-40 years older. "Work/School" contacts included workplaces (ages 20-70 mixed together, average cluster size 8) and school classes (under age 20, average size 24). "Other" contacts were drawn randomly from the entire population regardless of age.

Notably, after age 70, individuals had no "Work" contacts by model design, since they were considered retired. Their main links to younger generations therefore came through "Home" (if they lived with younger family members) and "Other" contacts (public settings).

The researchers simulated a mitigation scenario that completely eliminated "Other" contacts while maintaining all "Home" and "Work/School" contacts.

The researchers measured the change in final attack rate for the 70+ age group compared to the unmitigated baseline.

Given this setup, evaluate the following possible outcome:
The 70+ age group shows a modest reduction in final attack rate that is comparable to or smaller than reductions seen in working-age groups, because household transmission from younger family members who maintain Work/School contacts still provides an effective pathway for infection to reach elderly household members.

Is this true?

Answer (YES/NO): NO